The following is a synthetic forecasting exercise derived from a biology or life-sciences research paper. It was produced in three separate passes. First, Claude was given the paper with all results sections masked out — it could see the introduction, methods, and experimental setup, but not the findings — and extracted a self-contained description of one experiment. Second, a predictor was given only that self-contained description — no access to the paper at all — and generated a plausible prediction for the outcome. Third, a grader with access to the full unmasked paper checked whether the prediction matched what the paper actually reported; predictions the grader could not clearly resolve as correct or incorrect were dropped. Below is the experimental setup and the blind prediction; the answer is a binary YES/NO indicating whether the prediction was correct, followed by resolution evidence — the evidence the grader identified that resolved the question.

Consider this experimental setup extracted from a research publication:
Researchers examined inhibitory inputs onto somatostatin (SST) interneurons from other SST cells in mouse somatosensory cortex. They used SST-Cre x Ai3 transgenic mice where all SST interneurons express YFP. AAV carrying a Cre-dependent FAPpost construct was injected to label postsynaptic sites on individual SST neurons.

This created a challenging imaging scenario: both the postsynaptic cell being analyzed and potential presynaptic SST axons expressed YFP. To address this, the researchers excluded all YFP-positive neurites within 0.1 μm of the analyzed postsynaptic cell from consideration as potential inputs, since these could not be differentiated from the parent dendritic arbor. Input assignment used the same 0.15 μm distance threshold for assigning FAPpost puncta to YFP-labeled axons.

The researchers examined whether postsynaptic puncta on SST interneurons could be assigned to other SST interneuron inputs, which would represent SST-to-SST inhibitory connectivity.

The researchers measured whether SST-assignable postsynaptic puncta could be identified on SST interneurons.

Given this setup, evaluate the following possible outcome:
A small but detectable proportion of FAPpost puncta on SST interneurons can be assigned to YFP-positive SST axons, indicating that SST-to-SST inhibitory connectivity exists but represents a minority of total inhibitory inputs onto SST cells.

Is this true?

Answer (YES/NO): NO